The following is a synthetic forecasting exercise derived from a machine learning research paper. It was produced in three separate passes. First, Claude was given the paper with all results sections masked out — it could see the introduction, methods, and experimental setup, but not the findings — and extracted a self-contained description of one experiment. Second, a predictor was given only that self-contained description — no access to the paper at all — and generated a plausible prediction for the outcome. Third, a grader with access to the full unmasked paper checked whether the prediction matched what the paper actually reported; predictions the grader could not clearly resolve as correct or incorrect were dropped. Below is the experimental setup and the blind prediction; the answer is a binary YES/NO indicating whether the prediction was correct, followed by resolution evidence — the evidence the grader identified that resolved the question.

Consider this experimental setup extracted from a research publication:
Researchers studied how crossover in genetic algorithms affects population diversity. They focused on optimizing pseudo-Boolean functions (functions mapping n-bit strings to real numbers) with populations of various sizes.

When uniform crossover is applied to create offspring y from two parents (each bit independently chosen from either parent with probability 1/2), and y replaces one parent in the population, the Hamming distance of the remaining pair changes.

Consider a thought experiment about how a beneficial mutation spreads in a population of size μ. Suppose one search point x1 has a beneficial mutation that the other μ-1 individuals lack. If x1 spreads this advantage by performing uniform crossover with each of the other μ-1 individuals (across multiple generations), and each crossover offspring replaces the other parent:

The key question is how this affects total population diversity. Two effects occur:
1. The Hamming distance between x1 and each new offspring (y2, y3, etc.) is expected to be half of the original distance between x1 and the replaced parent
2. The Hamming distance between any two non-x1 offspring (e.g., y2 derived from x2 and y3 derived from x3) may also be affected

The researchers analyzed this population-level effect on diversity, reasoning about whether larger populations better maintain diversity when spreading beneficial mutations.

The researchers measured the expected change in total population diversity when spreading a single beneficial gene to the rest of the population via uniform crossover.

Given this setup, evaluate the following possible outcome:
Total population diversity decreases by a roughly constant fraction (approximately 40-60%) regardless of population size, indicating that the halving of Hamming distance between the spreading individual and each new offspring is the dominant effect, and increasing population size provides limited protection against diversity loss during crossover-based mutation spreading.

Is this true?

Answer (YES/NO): NO